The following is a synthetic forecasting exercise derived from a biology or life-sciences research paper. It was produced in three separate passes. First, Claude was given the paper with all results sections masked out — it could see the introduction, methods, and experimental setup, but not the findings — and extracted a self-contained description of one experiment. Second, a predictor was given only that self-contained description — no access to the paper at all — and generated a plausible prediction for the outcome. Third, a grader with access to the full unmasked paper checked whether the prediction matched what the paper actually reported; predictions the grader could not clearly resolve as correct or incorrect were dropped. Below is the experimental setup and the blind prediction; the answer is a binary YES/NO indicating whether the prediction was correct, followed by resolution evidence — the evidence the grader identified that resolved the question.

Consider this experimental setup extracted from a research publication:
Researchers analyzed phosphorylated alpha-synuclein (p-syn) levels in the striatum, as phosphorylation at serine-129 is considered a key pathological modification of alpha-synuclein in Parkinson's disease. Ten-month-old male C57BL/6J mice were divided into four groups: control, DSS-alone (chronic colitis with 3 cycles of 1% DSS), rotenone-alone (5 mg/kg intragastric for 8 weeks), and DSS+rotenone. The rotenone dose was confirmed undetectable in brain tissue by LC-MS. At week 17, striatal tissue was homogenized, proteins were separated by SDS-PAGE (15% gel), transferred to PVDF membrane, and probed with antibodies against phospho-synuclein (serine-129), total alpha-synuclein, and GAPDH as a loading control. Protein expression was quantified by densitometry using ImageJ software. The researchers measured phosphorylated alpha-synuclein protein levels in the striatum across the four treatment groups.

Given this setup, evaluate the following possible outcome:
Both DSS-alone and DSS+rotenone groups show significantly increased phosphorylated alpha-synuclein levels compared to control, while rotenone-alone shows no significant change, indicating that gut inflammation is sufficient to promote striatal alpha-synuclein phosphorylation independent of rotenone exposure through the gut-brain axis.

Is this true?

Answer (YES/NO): NO